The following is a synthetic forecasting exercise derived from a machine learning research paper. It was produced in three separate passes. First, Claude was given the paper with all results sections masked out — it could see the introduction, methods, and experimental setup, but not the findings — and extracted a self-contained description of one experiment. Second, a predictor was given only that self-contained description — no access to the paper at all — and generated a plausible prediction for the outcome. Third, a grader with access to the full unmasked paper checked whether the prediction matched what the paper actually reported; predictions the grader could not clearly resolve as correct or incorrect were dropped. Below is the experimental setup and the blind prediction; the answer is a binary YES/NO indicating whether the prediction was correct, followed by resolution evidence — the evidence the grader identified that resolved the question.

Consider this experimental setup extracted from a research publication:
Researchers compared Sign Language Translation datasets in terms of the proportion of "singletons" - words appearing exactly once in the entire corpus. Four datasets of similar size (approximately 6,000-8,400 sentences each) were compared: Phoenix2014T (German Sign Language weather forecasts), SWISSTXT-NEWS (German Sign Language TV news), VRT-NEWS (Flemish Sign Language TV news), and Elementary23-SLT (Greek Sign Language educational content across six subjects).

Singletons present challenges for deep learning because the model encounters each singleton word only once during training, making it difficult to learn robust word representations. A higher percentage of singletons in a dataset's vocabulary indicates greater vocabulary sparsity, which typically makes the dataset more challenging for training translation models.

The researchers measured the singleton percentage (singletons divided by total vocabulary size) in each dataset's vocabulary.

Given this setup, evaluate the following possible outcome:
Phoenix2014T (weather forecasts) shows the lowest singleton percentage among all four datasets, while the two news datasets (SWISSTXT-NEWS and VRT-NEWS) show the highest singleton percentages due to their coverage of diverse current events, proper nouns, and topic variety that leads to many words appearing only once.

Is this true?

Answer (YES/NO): YES